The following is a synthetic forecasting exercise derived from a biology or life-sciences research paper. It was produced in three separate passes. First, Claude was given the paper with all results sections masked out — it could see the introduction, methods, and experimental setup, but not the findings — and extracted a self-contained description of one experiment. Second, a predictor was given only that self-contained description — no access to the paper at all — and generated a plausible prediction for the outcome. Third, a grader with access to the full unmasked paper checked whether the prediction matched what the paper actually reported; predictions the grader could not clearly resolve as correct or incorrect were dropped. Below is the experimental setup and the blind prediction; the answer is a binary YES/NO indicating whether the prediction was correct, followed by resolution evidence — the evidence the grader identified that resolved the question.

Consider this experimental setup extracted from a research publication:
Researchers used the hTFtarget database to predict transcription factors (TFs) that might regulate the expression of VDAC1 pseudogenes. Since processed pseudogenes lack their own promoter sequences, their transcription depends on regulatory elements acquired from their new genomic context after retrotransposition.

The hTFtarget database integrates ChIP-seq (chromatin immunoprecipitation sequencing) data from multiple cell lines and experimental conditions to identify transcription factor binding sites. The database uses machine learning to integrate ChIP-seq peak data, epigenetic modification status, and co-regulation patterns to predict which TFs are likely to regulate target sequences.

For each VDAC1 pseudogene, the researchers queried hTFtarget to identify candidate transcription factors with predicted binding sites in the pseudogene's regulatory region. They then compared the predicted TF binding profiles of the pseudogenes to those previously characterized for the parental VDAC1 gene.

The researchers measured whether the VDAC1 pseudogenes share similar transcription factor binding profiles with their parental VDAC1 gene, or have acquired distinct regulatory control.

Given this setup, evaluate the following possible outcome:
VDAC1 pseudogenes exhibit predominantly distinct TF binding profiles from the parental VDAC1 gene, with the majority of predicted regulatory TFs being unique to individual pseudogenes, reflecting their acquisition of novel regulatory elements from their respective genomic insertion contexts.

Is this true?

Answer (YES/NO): NO